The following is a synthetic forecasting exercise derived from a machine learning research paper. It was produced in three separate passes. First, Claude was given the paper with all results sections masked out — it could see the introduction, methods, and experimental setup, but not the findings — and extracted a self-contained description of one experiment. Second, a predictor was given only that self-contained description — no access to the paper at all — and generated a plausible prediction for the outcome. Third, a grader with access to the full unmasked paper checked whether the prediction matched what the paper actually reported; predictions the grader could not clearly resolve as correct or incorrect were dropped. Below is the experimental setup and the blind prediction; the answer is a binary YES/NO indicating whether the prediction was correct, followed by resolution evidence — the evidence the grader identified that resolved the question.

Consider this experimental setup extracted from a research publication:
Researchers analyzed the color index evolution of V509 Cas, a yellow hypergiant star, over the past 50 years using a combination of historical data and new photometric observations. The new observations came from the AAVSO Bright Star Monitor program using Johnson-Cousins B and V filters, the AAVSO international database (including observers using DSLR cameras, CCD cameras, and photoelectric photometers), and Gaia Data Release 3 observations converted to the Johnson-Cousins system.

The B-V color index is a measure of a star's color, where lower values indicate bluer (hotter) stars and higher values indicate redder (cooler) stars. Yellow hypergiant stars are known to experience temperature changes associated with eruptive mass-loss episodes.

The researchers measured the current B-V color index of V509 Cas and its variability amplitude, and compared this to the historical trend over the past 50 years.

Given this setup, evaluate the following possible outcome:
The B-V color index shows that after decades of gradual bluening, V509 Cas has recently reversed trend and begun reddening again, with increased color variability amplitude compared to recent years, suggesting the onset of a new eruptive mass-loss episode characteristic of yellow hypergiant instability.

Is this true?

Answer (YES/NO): NO